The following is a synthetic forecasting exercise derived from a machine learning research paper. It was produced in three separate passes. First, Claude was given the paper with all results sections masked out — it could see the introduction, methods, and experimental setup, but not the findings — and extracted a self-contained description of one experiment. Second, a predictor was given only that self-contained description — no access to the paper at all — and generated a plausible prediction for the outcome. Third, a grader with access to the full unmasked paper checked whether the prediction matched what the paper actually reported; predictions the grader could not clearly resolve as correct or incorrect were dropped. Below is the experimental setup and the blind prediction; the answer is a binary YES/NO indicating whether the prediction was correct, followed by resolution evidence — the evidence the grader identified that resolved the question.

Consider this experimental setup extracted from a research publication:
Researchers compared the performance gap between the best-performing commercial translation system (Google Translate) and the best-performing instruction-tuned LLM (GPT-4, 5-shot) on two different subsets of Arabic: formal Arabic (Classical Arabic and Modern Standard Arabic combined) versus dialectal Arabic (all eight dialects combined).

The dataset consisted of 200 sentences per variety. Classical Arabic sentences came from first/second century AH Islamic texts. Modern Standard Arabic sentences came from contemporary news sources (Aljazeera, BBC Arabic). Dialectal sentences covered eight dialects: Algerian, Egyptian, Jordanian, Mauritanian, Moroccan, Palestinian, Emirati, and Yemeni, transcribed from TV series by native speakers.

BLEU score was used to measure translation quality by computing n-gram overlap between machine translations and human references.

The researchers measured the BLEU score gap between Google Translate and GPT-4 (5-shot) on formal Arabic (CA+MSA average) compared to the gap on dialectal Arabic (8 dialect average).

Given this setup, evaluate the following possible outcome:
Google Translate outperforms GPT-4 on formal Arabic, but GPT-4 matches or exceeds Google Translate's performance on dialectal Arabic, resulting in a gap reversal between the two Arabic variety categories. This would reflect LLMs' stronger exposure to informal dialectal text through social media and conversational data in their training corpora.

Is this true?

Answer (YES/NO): YES